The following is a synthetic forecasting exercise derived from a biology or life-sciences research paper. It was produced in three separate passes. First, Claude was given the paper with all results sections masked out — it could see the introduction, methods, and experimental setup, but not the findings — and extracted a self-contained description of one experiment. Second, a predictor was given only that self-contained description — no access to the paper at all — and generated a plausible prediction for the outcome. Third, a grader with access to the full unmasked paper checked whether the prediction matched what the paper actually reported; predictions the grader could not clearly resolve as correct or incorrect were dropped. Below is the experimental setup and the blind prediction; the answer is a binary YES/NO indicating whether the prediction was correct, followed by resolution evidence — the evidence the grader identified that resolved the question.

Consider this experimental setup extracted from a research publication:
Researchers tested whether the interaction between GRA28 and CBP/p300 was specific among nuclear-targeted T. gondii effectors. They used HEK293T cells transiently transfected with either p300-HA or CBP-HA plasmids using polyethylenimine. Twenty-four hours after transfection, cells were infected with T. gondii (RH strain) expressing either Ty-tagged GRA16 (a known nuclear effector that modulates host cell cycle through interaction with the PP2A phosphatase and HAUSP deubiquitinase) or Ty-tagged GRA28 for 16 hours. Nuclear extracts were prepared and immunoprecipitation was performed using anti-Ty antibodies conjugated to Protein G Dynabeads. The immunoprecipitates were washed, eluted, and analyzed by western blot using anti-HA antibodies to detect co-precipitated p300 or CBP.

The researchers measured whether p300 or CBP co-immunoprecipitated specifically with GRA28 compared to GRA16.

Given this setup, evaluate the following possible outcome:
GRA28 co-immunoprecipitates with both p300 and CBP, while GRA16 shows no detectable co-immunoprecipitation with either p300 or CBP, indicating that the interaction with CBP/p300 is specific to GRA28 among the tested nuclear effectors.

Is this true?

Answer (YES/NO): YES